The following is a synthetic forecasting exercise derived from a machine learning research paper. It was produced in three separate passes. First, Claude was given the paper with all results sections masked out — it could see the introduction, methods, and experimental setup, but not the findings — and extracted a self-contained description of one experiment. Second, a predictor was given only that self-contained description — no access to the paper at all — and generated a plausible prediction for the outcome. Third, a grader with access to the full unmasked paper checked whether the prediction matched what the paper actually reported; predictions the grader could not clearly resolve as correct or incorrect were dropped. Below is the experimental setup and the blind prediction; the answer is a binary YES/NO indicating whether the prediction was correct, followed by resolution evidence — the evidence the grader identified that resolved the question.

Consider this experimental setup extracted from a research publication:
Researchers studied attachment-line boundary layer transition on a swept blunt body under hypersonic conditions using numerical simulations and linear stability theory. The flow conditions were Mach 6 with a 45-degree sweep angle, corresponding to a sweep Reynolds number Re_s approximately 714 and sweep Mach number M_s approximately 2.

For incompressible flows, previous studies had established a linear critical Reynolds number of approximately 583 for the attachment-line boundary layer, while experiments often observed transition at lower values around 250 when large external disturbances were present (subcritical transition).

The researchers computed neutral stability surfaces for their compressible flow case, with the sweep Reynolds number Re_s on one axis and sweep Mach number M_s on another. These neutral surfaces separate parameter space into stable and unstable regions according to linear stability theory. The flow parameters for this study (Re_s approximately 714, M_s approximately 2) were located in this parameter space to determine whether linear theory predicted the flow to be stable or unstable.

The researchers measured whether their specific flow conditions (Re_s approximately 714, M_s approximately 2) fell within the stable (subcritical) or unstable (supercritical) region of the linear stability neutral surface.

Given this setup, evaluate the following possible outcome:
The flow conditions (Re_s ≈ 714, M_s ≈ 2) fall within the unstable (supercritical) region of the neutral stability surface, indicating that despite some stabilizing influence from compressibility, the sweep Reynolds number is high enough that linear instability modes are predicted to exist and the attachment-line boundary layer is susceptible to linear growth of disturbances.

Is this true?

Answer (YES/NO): NO